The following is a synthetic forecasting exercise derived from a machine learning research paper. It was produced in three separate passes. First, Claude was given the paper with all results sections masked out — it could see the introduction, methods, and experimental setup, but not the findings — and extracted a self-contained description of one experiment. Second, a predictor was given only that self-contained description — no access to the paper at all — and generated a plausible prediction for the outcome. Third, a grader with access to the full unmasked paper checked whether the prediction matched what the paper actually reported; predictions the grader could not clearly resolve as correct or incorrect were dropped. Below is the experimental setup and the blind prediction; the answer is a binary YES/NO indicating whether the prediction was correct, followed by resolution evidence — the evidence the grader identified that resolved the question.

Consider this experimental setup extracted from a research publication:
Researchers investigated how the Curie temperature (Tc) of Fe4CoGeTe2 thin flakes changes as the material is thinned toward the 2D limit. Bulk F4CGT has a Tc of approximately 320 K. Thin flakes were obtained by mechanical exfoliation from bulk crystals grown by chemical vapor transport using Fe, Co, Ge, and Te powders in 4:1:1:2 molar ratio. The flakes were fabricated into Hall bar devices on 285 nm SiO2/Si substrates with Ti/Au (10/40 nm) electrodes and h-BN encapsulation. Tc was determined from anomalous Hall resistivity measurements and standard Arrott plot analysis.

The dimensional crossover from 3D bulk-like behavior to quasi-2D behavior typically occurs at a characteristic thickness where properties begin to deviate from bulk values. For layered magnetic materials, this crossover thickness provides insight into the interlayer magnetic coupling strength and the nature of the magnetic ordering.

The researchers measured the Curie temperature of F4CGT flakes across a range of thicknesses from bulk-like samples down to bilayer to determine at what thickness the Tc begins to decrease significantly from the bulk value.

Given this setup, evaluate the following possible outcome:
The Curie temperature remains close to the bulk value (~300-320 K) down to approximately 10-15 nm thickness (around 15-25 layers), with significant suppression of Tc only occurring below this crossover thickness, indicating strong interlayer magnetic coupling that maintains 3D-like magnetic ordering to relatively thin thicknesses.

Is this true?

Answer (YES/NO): YES